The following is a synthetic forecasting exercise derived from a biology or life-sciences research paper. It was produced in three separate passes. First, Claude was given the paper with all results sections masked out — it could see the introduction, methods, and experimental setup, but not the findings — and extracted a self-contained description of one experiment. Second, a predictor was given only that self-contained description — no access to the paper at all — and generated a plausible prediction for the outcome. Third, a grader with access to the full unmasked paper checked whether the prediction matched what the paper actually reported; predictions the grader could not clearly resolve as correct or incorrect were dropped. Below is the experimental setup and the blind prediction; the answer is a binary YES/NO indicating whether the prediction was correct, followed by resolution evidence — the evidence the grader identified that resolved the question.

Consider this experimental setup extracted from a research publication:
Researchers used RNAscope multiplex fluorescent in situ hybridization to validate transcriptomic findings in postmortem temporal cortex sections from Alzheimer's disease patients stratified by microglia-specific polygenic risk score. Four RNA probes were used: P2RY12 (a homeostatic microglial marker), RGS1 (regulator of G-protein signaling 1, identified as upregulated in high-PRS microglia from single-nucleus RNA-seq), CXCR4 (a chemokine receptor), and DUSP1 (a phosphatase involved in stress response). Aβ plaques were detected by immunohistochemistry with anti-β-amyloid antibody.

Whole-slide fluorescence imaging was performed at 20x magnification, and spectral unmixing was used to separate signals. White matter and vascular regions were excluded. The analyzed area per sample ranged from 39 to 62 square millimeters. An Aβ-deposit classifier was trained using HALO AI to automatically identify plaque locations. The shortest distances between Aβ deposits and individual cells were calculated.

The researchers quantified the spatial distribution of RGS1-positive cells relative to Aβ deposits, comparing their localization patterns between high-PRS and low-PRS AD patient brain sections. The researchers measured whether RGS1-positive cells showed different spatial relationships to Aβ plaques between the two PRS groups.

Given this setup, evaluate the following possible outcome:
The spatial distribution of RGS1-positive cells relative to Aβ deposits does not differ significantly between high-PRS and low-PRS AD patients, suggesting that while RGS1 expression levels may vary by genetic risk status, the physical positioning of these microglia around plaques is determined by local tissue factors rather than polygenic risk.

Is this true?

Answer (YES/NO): NO